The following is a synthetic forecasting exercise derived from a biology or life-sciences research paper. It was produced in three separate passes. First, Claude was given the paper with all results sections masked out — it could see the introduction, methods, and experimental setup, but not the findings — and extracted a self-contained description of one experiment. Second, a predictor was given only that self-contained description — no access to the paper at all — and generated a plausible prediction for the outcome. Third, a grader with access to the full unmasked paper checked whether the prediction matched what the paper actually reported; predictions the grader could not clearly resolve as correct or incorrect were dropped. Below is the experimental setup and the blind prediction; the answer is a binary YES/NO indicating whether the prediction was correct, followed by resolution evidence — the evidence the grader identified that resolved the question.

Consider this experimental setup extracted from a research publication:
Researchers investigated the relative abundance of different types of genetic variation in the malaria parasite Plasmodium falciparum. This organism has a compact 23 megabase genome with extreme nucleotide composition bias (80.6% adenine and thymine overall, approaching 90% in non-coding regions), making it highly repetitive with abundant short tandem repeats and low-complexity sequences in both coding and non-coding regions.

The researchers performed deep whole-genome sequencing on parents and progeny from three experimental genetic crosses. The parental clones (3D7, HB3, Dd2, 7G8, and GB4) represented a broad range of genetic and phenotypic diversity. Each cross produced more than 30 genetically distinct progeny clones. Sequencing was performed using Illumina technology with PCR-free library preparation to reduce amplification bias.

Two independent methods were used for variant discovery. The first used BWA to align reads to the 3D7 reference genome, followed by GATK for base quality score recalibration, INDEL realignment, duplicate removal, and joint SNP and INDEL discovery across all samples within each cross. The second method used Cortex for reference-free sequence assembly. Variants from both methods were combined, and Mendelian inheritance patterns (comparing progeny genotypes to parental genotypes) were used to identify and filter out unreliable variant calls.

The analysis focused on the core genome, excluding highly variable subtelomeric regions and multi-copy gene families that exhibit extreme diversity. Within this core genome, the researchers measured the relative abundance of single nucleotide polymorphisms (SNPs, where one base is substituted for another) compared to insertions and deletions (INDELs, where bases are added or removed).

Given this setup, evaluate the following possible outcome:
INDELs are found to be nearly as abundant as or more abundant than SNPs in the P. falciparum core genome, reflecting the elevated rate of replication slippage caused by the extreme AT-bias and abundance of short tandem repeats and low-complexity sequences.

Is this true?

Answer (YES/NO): YES